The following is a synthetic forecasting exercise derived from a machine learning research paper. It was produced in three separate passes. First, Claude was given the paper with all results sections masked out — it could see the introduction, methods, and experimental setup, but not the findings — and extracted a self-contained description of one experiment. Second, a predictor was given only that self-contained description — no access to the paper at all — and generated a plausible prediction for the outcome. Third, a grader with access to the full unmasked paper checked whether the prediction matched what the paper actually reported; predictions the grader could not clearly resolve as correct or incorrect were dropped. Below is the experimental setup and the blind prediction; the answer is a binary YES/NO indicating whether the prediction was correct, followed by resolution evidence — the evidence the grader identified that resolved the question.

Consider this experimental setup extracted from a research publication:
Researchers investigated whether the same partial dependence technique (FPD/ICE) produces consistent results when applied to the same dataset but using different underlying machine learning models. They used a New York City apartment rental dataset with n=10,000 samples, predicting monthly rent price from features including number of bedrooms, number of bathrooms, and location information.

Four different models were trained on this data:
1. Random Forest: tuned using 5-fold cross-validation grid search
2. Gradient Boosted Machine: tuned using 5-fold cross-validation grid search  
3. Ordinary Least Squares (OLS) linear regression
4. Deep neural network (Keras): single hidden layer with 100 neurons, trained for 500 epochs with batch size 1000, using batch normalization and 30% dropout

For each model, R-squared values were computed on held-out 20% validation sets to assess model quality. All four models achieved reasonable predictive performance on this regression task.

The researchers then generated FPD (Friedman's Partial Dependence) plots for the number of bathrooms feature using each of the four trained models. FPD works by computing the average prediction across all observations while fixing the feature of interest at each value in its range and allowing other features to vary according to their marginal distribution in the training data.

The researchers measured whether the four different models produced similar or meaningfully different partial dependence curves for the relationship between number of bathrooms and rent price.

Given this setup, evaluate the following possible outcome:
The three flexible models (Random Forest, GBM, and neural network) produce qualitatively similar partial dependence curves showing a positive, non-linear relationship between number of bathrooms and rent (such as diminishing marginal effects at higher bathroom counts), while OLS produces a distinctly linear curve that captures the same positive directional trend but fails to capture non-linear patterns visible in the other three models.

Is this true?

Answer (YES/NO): NO